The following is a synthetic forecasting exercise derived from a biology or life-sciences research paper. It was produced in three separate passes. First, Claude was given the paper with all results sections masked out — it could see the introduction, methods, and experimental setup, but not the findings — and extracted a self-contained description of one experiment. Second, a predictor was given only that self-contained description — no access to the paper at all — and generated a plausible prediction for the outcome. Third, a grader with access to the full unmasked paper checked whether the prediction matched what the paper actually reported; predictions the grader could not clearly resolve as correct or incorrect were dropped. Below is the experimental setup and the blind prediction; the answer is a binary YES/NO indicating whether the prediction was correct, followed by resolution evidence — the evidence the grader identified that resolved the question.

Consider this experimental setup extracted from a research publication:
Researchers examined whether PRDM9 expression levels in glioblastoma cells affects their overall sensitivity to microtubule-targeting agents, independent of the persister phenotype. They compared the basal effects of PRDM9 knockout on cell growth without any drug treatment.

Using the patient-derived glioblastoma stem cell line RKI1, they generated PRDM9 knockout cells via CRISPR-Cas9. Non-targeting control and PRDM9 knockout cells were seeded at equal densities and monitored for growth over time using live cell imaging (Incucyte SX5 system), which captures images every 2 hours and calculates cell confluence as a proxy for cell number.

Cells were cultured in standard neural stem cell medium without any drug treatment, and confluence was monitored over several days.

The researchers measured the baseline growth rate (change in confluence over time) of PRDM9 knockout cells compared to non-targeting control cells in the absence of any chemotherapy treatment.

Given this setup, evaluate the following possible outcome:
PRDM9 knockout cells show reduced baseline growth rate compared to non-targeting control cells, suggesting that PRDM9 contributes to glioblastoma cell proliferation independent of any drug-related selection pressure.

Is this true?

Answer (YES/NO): NO